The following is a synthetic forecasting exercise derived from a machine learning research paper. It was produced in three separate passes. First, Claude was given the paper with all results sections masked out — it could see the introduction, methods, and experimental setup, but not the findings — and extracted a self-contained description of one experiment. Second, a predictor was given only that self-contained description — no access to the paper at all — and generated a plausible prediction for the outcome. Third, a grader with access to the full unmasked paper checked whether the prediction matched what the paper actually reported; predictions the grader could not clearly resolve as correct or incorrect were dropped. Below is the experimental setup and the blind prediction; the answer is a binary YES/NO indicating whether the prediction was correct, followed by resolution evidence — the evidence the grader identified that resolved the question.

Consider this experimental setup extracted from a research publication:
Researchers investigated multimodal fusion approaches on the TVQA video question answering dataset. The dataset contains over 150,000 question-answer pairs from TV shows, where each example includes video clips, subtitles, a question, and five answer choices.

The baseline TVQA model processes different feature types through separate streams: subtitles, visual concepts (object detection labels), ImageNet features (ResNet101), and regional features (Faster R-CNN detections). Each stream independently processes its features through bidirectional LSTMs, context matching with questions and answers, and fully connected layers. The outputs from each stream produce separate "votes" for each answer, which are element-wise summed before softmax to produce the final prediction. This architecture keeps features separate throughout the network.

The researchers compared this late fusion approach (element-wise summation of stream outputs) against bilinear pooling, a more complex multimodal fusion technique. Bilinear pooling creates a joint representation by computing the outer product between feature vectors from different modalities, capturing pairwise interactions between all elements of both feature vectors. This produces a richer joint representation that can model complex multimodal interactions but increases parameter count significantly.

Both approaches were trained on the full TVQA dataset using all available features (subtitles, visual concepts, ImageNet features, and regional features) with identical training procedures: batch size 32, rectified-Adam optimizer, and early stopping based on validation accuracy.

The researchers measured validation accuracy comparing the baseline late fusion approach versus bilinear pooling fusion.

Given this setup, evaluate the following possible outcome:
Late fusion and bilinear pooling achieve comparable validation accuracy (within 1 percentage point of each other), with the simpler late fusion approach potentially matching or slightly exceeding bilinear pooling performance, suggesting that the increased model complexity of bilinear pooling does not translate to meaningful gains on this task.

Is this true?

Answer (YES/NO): NO